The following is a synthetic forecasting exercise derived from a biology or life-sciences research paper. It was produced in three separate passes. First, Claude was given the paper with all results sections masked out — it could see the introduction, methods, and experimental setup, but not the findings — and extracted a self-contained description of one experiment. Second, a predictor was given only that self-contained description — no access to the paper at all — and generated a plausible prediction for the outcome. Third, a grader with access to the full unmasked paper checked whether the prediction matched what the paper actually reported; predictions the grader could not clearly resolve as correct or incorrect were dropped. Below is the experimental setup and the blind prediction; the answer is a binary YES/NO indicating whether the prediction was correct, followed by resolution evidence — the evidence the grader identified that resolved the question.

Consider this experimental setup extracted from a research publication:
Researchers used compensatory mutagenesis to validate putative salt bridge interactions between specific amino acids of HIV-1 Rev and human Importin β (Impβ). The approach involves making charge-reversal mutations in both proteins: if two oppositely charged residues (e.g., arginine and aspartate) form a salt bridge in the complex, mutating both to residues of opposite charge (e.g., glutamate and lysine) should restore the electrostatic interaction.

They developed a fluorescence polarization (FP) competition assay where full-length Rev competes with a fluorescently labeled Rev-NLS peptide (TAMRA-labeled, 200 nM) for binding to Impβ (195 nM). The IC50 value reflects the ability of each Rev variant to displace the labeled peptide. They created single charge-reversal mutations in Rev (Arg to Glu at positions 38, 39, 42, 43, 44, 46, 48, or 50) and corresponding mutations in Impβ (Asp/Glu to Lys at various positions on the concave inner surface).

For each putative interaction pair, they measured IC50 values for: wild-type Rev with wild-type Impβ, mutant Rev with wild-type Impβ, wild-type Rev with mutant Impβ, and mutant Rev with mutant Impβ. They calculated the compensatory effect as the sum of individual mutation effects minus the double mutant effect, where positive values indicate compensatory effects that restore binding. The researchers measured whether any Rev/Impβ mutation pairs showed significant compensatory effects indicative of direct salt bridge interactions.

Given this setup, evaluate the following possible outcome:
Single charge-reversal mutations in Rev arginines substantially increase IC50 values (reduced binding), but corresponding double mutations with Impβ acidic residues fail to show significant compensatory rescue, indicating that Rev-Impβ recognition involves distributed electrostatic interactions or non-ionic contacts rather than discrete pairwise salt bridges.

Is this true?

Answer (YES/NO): NO